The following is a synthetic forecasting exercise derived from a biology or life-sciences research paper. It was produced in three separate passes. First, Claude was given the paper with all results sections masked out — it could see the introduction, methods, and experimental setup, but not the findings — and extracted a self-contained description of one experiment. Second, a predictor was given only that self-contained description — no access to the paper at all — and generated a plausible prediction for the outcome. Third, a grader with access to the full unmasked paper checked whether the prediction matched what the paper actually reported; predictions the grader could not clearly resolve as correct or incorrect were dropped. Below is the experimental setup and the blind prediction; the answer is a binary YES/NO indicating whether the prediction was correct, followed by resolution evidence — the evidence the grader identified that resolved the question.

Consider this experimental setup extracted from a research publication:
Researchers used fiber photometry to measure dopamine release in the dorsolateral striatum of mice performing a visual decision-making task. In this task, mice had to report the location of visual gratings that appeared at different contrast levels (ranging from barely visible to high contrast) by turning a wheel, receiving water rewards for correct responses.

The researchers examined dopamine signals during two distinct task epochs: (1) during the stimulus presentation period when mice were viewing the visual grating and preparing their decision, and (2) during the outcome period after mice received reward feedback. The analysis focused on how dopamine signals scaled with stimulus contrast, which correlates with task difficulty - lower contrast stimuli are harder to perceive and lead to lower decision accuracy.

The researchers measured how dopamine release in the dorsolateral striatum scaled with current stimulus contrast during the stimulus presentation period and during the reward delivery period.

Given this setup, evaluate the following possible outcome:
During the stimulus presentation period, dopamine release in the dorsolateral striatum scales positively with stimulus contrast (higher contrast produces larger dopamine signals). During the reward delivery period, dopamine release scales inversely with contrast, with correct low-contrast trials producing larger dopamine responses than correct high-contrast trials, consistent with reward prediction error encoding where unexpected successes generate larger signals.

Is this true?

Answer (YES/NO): YES